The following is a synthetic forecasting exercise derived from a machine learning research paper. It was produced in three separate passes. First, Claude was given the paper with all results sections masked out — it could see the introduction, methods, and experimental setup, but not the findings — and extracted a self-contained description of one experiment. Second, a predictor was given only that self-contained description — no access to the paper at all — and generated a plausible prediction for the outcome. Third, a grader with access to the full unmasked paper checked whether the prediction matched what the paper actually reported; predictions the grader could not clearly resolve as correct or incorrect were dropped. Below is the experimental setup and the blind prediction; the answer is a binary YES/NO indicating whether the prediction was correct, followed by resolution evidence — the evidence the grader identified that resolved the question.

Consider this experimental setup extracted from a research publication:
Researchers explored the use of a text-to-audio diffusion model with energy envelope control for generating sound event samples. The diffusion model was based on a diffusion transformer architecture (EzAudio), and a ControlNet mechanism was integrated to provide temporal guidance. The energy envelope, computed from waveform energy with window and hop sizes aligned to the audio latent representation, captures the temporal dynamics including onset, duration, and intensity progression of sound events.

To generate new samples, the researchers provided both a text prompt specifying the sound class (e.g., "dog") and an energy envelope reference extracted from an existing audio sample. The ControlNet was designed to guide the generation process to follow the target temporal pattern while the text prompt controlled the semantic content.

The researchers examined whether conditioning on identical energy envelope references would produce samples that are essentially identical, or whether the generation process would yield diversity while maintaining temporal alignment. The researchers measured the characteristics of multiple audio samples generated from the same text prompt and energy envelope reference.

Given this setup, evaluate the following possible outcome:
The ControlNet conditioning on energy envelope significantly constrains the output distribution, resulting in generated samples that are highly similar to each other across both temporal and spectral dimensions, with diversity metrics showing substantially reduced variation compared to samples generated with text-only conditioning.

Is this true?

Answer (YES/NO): NO